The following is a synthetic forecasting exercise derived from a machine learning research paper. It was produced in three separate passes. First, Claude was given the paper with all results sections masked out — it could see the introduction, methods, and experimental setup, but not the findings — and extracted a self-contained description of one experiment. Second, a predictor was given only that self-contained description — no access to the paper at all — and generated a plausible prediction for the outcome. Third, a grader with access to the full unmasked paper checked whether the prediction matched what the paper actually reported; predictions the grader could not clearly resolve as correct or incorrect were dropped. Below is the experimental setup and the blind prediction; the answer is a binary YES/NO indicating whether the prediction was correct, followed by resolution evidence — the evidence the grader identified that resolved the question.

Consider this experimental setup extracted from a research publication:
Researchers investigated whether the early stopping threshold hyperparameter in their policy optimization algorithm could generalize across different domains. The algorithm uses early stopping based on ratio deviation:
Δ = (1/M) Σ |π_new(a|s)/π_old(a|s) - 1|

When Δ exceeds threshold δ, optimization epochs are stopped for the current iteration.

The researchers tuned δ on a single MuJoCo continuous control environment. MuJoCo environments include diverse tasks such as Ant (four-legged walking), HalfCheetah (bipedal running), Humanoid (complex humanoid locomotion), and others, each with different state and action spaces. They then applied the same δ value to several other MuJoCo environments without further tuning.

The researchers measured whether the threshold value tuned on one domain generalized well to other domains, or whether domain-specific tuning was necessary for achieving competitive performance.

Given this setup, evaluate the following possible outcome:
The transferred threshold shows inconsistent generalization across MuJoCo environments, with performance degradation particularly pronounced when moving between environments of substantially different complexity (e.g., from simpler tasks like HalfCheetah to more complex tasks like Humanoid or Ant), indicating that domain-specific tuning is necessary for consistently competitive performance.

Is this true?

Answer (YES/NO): NO